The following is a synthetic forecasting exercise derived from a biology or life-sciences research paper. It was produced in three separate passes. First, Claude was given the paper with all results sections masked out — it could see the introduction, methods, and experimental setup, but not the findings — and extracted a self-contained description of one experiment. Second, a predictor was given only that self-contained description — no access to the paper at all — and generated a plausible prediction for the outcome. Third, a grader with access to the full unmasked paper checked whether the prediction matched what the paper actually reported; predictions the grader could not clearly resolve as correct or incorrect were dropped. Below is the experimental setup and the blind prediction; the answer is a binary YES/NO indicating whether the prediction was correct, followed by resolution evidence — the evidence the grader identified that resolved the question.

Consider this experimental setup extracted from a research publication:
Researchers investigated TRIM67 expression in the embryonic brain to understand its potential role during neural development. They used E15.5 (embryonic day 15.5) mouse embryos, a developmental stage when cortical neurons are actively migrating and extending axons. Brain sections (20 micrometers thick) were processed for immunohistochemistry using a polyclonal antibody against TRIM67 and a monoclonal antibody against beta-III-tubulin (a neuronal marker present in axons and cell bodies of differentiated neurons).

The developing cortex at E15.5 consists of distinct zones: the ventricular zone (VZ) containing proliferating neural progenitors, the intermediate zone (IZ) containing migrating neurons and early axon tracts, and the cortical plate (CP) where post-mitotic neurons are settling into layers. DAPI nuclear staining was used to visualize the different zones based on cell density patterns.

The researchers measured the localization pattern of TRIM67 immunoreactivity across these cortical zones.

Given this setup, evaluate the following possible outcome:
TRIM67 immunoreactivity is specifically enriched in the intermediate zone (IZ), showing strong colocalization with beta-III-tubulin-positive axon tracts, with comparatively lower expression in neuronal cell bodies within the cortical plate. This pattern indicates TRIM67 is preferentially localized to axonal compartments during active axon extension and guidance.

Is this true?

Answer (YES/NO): NO